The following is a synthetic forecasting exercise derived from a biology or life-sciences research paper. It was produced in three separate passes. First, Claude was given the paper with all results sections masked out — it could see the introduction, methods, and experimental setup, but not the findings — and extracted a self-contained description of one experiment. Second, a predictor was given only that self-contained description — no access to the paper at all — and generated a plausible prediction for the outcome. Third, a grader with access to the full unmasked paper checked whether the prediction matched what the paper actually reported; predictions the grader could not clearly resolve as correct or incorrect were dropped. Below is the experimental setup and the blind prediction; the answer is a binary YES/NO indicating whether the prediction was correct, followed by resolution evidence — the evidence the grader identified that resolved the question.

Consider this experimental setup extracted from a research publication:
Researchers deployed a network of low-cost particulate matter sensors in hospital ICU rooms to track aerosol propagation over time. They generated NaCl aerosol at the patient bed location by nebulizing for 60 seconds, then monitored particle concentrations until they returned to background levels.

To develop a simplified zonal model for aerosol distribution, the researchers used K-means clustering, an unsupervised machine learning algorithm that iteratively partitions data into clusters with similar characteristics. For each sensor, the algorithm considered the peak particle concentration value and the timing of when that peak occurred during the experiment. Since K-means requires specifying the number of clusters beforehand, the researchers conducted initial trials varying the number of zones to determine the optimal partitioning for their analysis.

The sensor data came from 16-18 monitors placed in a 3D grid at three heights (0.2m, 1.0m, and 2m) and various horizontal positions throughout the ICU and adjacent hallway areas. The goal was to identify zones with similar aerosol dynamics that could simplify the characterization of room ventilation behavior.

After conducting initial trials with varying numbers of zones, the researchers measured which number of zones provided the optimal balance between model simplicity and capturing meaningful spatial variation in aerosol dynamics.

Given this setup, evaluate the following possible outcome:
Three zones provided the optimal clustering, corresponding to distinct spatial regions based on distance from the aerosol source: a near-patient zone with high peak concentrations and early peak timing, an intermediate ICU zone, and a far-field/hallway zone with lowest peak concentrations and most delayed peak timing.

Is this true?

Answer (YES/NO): YES